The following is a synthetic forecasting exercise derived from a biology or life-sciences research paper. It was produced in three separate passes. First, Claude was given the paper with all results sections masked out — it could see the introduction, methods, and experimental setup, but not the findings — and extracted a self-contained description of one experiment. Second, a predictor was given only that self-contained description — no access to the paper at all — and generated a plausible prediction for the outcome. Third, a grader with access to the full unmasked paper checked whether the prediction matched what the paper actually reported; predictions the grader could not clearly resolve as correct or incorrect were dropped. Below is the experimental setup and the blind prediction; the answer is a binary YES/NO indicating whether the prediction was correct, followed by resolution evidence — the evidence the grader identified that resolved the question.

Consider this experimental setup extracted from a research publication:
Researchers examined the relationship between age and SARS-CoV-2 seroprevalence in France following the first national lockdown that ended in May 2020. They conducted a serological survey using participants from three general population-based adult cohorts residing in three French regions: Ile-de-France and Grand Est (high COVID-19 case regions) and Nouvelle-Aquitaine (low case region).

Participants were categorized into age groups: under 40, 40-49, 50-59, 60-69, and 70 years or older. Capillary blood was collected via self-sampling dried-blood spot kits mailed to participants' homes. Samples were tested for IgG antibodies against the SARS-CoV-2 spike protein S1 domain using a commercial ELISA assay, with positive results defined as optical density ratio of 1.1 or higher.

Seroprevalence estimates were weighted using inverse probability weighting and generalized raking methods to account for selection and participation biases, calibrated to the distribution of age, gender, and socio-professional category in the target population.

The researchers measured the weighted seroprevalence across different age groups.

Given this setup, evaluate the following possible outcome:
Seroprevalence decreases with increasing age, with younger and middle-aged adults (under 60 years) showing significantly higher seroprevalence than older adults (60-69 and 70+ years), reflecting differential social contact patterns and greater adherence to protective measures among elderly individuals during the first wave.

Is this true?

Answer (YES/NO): YES